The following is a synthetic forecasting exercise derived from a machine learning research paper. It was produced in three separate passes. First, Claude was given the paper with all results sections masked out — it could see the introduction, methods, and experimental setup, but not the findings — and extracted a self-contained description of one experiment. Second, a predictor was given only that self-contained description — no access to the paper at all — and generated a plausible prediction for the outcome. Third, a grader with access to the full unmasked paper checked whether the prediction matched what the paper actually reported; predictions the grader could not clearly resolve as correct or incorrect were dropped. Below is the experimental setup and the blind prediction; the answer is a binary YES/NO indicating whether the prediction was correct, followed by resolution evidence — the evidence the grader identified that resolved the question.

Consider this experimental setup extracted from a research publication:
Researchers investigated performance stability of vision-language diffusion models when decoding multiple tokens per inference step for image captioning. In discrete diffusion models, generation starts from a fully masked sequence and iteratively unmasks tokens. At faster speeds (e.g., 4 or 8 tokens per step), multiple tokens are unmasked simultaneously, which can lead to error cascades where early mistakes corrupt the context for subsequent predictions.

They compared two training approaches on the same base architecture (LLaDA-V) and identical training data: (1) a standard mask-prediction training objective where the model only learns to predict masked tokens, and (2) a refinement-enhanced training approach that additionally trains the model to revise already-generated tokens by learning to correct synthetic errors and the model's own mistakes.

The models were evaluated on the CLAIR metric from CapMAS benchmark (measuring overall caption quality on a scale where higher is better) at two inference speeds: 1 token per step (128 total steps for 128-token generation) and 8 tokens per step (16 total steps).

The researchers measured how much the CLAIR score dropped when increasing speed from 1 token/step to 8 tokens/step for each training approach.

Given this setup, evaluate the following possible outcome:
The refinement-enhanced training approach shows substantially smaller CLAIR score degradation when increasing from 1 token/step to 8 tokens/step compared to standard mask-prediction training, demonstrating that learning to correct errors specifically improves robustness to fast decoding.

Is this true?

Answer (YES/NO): YES